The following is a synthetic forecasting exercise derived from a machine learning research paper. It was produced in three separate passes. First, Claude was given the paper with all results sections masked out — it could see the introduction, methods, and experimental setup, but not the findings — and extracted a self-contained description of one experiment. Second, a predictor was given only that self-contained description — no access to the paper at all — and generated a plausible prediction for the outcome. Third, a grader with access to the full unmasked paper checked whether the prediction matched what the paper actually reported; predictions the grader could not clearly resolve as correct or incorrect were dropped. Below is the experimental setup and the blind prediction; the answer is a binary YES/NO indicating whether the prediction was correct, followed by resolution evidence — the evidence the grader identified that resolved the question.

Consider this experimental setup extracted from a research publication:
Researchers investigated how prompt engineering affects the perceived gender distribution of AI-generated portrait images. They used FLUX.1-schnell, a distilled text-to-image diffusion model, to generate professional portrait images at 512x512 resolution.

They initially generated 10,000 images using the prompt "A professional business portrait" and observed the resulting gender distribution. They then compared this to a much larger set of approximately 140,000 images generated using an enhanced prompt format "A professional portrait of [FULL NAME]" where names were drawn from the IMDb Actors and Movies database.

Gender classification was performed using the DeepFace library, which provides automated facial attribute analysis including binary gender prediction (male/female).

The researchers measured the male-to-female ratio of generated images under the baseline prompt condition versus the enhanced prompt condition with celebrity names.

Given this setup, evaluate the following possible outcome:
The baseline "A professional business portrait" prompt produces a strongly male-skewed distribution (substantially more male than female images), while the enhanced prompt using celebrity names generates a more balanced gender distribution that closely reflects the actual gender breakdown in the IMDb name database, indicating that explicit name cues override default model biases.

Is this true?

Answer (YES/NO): NO